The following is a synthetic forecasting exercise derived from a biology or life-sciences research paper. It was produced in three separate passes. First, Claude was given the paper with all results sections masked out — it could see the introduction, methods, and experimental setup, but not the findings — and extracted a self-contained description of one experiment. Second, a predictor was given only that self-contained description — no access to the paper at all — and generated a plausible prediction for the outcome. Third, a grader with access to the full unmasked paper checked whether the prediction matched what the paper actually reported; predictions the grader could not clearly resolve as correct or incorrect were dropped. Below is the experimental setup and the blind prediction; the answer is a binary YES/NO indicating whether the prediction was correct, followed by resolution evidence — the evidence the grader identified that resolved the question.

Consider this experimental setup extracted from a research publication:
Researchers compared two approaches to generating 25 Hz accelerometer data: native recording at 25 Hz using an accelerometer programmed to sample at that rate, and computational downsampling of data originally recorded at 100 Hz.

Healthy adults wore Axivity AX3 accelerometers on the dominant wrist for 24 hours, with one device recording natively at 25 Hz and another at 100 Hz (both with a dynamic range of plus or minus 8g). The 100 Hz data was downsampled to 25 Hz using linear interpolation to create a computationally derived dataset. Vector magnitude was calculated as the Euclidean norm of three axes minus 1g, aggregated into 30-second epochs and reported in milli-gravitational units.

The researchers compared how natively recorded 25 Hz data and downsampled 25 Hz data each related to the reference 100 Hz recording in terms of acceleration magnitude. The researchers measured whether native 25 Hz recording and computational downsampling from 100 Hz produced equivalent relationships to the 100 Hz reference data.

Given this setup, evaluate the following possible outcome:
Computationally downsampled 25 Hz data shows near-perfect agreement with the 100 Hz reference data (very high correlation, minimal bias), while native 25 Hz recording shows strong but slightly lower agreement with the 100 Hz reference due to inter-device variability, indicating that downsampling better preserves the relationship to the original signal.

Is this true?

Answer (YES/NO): NO